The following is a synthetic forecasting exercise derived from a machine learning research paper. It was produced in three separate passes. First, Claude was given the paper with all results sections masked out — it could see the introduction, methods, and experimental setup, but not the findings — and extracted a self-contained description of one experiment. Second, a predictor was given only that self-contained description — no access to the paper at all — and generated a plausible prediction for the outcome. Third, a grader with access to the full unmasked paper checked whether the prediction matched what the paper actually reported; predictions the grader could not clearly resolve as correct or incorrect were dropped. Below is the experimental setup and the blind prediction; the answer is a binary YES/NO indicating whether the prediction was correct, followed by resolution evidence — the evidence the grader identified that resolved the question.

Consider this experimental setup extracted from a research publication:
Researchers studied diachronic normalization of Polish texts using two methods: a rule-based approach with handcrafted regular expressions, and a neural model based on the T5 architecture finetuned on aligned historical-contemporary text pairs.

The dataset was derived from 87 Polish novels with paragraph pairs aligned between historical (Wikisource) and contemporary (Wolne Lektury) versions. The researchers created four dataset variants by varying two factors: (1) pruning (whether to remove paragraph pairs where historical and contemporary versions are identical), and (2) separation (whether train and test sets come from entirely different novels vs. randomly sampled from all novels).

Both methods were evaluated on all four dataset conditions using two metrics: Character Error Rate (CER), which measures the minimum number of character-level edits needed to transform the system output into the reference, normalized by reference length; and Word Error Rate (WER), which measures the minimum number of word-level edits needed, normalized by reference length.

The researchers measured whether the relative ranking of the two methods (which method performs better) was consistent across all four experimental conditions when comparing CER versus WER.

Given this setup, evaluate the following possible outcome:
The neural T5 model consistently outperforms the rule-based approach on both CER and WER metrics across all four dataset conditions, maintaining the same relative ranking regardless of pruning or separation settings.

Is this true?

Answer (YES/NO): NO